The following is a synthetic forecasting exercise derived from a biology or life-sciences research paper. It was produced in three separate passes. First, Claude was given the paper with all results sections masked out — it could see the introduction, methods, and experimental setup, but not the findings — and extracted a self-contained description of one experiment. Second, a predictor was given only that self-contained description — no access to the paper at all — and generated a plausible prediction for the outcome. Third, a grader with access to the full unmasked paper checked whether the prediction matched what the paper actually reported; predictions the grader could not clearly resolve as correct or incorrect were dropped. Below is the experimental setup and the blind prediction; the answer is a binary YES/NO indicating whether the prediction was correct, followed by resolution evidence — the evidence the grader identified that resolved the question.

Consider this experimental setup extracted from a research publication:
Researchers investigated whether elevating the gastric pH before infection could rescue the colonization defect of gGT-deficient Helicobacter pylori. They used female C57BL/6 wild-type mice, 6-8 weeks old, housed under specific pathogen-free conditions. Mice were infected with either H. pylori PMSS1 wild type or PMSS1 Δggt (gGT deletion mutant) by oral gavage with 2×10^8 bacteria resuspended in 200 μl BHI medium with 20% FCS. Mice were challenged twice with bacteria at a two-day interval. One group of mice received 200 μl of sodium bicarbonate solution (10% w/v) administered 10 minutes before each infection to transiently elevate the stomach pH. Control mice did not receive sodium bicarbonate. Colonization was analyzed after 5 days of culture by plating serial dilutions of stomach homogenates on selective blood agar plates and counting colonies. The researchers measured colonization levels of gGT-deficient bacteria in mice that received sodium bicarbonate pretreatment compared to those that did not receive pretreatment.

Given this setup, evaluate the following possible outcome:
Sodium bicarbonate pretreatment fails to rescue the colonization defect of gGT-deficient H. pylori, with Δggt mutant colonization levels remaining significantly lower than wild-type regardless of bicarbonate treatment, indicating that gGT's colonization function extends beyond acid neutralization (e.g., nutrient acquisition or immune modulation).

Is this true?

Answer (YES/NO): NO